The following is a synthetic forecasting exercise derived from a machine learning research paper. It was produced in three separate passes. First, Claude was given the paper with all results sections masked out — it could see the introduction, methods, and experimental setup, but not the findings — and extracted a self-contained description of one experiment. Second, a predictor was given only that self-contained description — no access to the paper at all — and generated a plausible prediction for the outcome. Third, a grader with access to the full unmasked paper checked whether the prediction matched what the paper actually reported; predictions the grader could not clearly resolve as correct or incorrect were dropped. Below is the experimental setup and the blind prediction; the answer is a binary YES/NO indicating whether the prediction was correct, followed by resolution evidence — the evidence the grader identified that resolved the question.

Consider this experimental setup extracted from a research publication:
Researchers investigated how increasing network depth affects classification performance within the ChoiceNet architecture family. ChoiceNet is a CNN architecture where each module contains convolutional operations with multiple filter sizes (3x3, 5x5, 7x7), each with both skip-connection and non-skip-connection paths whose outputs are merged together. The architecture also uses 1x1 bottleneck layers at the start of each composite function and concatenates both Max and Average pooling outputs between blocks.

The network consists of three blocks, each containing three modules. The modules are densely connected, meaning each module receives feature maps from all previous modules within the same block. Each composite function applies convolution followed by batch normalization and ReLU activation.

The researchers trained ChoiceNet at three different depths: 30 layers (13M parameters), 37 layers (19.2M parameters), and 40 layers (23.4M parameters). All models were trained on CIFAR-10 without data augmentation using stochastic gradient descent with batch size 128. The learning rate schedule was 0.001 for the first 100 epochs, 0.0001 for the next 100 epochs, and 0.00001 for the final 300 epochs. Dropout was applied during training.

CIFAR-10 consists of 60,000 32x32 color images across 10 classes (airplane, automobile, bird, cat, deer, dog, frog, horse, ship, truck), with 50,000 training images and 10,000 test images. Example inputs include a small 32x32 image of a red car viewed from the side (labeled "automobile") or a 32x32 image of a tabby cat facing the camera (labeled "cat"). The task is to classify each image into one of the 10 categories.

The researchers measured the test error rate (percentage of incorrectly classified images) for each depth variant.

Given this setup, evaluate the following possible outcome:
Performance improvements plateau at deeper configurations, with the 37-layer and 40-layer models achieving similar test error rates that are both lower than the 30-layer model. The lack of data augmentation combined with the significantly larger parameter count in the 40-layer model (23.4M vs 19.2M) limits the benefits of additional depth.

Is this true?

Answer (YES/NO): YES